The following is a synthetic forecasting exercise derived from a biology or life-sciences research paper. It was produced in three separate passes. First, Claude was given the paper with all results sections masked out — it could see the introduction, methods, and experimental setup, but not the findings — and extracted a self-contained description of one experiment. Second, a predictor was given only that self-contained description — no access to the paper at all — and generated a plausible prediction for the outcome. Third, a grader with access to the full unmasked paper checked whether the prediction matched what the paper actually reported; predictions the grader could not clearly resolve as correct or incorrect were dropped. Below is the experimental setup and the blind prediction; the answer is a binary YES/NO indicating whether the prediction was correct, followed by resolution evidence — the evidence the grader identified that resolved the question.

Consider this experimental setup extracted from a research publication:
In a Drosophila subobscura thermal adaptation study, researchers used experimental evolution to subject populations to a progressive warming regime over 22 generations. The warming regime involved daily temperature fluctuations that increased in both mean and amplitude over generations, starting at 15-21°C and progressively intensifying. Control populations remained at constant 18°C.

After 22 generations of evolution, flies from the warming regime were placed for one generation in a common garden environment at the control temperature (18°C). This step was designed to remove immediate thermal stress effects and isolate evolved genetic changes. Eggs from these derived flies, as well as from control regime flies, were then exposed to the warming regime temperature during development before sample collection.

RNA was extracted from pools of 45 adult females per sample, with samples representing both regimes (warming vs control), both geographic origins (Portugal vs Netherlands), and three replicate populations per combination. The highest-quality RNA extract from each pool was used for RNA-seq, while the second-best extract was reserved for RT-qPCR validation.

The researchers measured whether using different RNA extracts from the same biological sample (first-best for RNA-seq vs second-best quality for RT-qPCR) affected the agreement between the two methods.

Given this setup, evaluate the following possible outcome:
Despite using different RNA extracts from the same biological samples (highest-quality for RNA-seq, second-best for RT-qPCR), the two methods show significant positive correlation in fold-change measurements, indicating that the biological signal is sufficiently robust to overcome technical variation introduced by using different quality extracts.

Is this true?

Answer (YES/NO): NO